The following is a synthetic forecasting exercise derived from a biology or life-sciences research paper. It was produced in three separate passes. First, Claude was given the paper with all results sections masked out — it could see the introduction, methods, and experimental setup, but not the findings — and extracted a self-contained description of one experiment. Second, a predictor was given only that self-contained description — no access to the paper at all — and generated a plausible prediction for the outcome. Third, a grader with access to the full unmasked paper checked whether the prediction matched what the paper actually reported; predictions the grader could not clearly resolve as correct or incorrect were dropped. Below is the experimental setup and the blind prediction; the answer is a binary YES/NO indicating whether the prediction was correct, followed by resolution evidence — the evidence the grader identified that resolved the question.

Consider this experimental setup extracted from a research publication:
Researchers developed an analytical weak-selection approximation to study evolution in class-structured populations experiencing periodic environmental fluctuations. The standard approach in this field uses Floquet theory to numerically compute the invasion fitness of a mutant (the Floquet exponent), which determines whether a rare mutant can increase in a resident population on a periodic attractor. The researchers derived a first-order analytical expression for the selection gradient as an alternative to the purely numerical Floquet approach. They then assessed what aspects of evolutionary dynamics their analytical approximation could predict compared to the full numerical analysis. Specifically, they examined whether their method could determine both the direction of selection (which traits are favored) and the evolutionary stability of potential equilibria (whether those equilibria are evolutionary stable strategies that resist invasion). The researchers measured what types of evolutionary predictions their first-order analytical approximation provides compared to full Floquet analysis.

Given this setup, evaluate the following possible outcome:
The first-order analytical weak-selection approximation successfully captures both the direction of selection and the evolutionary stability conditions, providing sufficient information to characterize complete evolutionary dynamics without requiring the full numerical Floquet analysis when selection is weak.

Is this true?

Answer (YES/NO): NO